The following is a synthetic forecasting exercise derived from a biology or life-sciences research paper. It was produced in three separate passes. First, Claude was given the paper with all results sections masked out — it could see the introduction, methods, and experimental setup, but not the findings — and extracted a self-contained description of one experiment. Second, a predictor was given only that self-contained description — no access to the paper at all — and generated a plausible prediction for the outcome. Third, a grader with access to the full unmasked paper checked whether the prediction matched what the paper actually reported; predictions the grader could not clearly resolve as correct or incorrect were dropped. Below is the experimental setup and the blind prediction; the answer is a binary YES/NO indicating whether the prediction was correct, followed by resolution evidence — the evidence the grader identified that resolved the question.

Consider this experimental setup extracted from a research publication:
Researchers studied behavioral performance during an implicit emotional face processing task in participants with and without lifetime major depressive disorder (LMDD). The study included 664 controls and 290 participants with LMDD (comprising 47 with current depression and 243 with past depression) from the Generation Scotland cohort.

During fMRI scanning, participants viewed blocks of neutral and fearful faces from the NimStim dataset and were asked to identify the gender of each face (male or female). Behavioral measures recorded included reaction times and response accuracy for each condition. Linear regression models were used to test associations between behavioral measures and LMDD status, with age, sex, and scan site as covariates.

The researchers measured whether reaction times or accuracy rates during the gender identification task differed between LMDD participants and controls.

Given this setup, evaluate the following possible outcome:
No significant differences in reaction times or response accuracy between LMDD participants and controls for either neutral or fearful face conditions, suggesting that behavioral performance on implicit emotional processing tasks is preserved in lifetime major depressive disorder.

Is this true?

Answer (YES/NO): YES